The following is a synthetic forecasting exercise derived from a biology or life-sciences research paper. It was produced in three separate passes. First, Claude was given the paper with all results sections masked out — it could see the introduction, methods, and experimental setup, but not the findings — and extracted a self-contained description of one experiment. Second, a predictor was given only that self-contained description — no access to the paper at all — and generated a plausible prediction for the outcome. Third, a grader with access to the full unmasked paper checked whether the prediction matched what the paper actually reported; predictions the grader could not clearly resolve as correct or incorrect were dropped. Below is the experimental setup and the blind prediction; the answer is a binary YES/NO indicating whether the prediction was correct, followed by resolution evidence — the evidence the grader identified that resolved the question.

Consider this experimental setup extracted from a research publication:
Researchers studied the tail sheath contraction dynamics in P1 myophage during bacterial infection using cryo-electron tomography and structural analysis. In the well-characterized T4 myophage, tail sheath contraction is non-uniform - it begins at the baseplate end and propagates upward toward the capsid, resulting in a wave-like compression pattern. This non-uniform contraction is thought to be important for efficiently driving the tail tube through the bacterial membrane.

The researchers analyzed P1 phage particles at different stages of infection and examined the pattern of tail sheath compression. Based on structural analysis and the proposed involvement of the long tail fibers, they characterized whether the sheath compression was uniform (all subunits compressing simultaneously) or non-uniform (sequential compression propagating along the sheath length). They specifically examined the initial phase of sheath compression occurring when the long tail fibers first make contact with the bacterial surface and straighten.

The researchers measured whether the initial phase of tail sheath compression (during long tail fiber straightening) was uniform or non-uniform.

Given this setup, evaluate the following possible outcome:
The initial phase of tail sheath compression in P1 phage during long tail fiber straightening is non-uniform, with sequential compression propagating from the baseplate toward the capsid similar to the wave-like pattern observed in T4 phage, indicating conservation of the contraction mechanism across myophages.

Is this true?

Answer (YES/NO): NO